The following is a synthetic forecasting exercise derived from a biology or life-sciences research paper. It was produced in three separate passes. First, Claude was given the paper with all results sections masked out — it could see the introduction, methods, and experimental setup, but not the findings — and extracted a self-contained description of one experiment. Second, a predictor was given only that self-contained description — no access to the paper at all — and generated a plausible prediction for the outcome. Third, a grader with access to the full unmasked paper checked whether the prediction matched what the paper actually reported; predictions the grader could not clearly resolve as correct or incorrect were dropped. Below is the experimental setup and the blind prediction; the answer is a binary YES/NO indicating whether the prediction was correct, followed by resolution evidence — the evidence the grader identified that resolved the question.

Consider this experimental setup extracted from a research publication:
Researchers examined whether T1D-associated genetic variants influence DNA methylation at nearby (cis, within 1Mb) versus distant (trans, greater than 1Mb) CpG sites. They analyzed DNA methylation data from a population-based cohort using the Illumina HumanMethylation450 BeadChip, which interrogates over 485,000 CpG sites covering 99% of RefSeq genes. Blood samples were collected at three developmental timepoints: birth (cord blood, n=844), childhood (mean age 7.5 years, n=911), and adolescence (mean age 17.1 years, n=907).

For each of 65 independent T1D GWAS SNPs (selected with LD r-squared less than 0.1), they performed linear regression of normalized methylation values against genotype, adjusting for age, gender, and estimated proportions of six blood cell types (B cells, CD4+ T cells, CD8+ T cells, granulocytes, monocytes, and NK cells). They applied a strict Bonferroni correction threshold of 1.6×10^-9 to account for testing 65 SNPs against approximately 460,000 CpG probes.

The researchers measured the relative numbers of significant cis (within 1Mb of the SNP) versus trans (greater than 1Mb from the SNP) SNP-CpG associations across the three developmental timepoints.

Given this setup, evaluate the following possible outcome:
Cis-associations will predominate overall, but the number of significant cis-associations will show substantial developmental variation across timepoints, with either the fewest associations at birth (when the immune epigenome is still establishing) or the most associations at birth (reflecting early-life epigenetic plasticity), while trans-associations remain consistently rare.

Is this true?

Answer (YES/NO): NO